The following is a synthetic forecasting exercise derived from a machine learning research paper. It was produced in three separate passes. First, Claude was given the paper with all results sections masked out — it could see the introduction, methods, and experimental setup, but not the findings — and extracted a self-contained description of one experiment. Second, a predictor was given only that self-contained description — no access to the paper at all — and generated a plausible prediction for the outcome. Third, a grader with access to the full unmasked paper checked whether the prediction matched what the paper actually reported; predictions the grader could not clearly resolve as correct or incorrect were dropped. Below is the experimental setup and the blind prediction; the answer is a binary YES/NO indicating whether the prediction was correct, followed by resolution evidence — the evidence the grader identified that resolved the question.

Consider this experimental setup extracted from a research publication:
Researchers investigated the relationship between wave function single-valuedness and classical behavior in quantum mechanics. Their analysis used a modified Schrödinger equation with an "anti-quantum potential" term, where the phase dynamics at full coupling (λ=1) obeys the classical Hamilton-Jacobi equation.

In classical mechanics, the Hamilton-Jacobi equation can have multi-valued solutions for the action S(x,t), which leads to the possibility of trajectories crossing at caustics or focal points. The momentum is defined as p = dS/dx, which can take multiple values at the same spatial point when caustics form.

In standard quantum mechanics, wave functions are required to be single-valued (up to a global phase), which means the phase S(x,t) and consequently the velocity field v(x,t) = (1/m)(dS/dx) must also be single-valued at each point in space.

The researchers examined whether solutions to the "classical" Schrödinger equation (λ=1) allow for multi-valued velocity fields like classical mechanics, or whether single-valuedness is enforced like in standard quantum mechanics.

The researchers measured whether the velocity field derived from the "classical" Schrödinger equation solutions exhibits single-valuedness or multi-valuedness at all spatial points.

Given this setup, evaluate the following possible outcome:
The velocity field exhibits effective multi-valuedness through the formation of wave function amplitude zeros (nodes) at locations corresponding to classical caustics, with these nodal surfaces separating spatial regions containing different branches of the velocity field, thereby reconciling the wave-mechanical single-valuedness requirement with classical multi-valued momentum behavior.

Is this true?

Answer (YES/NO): NO